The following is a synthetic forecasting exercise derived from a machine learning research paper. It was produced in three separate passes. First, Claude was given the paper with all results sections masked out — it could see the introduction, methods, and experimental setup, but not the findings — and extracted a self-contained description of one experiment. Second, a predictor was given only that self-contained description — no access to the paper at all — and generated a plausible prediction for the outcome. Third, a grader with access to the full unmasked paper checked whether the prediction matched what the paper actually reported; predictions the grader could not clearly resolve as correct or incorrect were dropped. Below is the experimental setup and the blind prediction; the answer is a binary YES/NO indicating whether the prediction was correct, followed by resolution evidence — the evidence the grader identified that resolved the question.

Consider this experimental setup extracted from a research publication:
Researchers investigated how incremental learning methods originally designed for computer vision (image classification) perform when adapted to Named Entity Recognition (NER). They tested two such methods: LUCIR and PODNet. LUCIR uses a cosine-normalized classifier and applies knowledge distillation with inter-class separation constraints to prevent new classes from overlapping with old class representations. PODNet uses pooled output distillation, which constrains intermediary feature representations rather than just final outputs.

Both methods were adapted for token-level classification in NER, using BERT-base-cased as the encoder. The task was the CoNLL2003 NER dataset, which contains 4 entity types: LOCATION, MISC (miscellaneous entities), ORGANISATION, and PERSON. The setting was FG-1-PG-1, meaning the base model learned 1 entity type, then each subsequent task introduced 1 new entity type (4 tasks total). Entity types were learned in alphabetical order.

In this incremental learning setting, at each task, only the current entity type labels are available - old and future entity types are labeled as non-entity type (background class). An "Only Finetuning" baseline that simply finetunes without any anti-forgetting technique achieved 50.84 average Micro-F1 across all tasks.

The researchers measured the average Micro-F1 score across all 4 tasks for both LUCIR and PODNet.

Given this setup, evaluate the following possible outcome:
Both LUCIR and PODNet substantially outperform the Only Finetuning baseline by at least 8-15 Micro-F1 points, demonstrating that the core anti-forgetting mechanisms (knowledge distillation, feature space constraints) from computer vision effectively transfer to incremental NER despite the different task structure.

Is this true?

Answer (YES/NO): NO